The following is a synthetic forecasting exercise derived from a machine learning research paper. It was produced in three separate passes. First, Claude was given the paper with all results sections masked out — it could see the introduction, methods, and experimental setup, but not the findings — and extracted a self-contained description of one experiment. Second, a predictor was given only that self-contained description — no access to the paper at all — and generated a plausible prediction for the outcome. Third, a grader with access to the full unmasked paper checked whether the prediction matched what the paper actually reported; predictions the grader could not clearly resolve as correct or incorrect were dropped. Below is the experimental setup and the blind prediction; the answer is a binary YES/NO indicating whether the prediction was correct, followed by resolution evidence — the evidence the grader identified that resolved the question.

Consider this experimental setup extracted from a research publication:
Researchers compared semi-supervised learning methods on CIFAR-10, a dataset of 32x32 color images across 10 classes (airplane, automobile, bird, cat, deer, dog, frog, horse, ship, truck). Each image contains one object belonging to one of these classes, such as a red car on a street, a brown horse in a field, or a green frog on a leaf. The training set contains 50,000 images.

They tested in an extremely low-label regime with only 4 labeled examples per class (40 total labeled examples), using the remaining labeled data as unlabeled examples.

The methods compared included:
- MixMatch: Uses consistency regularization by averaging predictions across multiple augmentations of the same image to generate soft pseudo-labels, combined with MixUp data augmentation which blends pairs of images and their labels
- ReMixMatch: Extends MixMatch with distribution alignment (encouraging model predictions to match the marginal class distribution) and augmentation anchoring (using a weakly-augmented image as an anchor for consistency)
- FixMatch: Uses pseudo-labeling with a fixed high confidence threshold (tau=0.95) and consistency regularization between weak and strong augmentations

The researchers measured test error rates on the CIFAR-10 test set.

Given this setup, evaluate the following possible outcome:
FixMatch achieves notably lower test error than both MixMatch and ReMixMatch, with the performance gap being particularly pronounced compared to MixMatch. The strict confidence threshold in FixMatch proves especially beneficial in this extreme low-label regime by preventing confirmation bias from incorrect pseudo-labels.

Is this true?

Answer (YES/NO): NO